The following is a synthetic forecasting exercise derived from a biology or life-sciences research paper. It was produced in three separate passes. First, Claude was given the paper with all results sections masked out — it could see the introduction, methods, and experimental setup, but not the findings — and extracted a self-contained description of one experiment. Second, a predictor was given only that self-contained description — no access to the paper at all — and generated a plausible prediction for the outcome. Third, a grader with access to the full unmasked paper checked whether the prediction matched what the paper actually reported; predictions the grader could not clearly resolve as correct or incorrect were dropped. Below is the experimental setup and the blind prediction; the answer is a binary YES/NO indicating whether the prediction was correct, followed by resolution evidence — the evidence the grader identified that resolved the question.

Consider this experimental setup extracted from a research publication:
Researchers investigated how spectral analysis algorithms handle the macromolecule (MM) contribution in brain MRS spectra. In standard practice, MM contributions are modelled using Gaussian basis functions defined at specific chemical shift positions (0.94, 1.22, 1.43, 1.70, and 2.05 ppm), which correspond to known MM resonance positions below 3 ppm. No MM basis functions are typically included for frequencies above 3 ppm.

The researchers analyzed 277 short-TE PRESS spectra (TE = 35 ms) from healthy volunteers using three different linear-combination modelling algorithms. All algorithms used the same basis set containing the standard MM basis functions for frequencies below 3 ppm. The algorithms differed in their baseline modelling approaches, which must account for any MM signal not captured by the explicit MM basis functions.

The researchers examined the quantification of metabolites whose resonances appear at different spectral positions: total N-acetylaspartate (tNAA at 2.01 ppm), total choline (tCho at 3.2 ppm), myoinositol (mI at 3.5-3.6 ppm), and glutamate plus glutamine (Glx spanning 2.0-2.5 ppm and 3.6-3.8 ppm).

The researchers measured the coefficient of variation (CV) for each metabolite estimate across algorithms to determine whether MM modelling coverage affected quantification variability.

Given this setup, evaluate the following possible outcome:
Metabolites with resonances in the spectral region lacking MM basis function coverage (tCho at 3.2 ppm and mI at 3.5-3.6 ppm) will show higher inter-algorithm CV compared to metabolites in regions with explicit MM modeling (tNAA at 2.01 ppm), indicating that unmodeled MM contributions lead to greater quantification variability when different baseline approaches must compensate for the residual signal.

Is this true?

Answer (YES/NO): NO